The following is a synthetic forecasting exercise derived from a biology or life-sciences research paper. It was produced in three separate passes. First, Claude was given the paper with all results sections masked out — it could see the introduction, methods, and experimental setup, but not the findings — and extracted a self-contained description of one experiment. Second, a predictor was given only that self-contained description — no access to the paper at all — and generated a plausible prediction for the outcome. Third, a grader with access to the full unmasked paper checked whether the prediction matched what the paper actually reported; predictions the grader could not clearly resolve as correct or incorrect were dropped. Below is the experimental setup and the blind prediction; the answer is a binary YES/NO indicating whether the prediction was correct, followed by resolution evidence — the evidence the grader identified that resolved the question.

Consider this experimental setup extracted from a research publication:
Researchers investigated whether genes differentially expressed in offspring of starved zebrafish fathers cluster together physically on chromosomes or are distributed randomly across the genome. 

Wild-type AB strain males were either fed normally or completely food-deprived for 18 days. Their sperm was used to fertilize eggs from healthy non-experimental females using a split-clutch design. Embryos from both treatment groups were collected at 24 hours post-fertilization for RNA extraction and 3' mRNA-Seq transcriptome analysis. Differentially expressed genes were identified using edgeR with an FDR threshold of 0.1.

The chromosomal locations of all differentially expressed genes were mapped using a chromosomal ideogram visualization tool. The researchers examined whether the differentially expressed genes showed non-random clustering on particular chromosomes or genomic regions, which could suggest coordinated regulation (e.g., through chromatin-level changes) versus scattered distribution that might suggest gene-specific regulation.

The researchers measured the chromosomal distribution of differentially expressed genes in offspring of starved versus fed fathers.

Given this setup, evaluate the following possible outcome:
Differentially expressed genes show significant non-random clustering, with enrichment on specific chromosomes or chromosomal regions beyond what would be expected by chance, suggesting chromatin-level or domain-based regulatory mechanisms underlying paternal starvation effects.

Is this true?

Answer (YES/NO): NO